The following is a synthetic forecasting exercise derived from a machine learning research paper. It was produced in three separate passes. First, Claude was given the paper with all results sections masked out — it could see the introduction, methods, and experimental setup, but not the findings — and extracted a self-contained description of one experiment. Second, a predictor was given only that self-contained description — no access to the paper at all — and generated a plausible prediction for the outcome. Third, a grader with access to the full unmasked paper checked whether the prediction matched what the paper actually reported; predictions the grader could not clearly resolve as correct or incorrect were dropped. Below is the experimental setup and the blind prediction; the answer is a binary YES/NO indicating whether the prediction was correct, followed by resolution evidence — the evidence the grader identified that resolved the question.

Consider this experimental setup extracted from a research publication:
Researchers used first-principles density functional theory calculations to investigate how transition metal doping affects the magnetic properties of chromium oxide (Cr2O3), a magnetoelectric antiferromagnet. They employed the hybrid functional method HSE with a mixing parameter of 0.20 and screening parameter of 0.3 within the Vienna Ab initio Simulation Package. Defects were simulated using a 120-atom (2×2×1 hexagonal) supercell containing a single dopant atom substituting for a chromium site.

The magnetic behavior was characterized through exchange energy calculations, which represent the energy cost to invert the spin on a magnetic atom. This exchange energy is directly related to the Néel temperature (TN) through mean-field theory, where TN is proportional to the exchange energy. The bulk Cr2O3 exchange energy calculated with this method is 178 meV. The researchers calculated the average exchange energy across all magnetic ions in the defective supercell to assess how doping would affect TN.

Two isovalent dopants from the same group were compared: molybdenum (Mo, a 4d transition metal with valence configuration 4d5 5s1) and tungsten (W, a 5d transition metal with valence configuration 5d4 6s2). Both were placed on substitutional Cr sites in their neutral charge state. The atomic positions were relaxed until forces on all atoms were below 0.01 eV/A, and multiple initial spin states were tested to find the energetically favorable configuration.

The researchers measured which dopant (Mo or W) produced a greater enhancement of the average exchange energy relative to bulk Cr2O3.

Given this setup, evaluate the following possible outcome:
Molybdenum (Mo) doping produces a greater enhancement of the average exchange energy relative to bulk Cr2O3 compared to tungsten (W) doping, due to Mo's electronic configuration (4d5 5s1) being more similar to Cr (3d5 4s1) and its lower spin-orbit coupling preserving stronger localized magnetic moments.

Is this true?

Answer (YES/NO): NO